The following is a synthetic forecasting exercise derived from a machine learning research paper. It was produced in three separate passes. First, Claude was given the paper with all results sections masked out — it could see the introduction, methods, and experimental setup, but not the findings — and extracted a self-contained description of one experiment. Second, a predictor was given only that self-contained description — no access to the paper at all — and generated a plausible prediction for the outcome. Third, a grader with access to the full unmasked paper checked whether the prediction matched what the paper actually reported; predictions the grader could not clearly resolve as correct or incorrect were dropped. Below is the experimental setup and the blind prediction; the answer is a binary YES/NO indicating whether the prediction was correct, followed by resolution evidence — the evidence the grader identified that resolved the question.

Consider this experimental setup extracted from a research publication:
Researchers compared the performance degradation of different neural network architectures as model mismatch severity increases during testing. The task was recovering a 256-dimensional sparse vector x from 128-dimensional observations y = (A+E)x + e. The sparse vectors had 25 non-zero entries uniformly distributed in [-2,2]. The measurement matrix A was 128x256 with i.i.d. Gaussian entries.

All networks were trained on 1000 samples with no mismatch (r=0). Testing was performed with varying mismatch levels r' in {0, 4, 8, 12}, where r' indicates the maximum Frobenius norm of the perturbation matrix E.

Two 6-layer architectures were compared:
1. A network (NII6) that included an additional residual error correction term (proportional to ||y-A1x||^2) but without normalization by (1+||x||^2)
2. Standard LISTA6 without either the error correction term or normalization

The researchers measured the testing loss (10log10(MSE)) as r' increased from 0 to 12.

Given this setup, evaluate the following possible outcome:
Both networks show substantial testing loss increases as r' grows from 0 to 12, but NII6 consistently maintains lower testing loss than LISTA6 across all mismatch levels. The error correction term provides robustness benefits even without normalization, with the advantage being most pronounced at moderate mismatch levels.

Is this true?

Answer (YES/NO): YES